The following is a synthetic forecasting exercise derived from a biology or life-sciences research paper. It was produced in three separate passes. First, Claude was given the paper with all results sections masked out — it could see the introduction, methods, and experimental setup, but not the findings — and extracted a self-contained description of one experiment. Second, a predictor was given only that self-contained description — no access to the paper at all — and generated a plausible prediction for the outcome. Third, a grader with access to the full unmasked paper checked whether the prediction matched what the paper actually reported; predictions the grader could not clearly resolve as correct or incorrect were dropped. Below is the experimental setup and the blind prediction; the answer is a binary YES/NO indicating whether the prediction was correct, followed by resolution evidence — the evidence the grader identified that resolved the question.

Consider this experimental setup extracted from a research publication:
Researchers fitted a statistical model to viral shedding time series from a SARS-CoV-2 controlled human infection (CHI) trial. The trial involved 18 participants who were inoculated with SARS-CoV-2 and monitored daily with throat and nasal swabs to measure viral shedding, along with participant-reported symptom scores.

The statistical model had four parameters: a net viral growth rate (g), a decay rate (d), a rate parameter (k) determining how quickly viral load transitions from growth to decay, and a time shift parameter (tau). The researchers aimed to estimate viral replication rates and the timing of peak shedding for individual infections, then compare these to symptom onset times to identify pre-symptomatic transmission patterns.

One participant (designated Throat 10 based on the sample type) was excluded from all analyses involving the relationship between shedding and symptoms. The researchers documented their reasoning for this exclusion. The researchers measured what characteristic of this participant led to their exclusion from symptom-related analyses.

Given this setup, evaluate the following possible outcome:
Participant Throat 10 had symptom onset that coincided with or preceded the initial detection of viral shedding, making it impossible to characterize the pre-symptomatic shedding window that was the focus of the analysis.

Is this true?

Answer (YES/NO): NO